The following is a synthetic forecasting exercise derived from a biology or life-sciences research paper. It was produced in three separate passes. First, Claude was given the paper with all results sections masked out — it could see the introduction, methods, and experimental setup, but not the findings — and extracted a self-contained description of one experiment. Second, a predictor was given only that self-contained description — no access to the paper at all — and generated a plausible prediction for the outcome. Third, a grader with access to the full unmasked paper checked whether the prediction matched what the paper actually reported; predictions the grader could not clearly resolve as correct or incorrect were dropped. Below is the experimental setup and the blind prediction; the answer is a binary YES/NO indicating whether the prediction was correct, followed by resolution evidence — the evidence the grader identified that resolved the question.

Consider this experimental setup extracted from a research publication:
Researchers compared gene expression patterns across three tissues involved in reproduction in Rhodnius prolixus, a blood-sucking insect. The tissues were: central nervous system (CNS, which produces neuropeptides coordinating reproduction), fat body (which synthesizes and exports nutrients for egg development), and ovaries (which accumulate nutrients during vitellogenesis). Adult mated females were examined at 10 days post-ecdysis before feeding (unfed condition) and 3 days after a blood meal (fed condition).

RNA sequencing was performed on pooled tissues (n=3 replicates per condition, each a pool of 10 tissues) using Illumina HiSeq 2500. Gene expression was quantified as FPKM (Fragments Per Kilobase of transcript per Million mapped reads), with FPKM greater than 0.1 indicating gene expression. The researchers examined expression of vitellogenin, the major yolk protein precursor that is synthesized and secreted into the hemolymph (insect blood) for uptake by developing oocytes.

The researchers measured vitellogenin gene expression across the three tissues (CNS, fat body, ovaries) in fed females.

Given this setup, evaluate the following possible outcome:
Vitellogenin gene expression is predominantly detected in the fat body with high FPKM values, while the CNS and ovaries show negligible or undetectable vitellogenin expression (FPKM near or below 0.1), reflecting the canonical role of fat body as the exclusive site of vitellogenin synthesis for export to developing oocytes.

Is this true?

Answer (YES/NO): NO